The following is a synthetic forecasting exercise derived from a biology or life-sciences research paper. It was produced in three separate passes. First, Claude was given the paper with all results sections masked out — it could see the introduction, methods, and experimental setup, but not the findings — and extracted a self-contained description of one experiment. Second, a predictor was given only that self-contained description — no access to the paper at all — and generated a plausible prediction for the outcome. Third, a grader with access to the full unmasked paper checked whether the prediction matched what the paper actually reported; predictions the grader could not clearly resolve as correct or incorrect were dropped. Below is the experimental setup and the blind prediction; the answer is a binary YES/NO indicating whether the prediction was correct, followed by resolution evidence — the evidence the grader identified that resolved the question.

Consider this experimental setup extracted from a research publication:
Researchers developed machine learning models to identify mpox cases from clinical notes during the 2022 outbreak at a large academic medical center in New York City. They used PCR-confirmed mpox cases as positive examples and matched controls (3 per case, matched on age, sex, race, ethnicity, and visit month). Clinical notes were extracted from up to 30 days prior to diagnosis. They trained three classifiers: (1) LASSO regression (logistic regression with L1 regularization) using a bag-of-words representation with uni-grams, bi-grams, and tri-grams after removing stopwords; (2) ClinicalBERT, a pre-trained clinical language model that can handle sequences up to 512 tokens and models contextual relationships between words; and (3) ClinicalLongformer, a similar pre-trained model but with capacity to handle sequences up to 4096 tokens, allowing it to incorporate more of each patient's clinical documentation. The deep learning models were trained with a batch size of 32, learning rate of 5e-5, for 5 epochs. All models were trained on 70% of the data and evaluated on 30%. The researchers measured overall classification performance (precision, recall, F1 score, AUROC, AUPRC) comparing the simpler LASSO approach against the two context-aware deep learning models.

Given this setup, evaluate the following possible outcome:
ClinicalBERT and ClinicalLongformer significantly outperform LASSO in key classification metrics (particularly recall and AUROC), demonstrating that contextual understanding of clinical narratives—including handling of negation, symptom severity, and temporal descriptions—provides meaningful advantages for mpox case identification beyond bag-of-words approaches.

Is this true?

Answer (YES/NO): NO